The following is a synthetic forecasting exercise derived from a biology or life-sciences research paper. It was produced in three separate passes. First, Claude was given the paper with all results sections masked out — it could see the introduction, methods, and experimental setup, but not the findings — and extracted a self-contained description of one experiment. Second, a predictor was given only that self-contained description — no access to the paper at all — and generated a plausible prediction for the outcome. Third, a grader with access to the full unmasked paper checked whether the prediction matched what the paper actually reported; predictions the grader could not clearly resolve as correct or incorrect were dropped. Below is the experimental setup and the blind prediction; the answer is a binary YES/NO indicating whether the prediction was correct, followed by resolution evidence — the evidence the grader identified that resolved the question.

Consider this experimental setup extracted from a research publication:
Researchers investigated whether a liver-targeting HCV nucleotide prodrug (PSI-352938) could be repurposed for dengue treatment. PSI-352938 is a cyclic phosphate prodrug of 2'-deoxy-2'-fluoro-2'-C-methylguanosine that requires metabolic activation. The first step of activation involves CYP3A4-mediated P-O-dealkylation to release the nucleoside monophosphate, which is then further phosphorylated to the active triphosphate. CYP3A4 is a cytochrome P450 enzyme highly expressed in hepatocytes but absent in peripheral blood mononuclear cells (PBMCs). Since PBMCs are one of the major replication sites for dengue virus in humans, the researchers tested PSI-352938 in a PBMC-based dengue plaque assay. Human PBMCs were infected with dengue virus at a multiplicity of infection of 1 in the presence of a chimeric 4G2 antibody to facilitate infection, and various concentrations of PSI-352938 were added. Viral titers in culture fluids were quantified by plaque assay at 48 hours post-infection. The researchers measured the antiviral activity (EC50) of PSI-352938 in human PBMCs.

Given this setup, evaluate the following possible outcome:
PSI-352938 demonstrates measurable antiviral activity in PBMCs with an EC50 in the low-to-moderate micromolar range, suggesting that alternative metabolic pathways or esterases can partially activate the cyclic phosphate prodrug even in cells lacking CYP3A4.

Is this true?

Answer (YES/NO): NO